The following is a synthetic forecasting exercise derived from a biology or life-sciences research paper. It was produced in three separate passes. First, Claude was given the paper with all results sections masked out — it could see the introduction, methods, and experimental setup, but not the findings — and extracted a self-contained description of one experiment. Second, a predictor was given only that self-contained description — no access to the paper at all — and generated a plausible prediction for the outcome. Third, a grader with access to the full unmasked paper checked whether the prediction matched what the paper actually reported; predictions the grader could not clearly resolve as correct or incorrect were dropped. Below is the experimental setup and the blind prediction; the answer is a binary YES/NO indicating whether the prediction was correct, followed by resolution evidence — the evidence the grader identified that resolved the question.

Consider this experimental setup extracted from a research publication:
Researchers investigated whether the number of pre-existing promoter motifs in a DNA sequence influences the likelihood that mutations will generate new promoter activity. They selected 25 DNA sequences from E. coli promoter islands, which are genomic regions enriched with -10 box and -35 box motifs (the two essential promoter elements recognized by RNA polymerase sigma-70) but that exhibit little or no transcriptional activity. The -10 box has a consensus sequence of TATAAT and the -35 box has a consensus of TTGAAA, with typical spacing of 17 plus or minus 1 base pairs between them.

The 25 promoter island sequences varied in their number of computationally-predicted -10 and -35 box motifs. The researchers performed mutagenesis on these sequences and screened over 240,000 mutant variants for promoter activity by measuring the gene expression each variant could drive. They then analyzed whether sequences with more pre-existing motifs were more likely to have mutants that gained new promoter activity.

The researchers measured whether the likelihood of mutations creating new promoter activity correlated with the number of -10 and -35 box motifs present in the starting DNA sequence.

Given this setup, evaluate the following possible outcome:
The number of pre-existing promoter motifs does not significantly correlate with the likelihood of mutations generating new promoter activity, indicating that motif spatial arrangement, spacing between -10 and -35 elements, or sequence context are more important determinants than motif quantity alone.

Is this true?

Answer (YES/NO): YES